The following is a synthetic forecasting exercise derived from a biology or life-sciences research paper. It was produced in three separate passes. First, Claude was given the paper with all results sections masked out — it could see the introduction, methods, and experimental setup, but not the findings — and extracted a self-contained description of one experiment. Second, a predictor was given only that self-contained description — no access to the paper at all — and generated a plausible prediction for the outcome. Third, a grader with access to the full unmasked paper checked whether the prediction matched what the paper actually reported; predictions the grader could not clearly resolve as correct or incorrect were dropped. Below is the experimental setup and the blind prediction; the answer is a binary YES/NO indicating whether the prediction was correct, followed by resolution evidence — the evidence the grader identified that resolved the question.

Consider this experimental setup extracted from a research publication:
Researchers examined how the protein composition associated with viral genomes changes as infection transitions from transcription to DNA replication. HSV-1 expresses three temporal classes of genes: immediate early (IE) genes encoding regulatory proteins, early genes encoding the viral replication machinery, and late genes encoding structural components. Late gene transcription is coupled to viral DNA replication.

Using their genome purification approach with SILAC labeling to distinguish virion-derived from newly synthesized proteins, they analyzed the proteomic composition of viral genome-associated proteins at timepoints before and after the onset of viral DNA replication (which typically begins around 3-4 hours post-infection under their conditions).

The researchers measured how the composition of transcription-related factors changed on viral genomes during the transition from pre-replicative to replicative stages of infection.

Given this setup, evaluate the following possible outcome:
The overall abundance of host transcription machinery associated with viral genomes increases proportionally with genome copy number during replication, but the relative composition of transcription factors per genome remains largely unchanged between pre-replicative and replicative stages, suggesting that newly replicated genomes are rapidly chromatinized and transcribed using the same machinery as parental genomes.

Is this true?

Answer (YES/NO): NO